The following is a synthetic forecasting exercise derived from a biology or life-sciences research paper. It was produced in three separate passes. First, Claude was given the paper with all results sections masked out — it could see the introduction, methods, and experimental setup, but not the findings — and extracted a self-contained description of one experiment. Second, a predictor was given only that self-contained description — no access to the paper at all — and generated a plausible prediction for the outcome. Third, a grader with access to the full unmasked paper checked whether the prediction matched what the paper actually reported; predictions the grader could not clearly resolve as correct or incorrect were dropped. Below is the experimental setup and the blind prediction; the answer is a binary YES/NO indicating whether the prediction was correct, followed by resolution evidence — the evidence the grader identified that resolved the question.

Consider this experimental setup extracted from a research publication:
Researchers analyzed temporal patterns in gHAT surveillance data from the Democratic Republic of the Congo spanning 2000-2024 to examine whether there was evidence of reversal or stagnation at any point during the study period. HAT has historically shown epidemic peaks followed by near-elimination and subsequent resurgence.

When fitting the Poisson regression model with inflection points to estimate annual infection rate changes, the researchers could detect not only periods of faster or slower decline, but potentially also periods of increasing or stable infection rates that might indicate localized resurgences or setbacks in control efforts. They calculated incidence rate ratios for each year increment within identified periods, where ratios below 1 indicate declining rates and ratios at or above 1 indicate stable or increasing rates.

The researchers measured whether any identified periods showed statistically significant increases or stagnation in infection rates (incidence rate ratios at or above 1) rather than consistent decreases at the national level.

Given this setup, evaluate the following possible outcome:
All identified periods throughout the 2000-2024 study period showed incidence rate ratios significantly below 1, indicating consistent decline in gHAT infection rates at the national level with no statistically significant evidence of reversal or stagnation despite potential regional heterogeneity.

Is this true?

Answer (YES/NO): NO